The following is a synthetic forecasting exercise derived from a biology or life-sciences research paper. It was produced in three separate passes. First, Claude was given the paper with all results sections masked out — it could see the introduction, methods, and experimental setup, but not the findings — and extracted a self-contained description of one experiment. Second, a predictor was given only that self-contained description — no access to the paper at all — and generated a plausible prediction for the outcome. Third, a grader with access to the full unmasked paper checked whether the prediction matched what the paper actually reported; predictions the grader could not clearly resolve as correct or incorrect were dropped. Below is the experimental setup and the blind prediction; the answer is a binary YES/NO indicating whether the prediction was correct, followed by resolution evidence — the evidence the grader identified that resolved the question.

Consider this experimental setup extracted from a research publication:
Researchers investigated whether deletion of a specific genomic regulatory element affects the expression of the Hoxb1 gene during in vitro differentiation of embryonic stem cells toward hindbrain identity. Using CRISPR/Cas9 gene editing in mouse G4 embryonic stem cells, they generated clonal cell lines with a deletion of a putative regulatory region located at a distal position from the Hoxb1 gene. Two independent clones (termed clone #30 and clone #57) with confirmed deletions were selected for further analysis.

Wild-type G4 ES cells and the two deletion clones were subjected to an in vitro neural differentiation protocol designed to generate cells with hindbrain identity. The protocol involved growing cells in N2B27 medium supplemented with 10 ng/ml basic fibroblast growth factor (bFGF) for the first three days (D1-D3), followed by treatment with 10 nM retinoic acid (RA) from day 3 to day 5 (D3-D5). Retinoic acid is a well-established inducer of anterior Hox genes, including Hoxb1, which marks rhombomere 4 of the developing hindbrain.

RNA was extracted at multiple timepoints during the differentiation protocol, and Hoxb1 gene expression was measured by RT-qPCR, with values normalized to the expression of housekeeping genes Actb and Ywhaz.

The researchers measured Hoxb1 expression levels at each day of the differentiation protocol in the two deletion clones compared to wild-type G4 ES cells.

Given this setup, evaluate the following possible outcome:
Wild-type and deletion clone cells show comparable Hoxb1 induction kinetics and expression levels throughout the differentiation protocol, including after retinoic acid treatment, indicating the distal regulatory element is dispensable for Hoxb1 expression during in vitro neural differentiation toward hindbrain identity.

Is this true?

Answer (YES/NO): NO